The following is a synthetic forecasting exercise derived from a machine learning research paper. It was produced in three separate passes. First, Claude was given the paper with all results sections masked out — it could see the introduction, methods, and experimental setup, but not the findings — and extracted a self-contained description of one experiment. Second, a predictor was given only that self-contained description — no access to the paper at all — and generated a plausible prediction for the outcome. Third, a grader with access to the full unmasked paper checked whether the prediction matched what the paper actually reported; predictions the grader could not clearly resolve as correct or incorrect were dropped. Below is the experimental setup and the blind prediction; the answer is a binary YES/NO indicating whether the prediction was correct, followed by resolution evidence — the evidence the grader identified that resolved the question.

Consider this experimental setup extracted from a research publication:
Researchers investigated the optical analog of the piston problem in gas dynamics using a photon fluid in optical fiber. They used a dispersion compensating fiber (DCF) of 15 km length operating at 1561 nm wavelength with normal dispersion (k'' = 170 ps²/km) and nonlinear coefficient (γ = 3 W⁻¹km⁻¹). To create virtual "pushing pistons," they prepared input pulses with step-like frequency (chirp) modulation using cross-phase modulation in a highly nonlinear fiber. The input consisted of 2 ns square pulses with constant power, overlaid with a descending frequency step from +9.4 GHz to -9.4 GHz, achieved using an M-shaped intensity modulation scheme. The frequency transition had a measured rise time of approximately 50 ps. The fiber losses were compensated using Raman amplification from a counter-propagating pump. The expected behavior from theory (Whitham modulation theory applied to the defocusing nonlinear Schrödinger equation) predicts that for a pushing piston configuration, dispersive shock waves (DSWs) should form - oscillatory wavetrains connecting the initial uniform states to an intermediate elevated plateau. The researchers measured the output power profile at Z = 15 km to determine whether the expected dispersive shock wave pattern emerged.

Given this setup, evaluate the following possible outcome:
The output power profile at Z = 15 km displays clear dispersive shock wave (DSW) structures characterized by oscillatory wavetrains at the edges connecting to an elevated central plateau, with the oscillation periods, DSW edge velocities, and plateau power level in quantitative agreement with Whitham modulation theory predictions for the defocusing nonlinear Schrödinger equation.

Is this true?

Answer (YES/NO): NO